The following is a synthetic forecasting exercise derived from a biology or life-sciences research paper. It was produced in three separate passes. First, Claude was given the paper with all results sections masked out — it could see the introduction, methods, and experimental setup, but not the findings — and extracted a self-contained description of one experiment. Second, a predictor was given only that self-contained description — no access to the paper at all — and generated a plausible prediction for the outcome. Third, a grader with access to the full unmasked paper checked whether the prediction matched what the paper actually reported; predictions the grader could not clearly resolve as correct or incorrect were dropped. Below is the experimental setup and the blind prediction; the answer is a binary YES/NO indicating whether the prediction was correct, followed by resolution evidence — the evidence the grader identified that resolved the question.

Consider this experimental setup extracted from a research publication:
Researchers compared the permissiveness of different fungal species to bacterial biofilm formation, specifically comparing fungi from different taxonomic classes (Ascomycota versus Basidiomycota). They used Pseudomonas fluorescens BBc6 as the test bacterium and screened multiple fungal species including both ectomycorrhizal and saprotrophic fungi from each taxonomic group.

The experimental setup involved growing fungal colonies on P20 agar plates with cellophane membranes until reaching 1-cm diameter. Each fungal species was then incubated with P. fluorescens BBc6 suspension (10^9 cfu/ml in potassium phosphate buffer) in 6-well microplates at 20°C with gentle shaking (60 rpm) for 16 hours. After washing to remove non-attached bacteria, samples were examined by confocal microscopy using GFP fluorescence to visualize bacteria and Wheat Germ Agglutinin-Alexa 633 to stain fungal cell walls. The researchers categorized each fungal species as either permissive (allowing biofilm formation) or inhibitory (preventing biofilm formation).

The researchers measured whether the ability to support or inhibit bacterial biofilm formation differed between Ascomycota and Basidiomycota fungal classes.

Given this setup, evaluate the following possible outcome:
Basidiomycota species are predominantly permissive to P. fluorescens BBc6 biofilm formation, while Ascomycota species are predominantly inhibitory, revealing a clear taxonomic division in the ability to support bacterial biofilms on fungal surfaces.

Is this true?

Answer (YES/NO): NO